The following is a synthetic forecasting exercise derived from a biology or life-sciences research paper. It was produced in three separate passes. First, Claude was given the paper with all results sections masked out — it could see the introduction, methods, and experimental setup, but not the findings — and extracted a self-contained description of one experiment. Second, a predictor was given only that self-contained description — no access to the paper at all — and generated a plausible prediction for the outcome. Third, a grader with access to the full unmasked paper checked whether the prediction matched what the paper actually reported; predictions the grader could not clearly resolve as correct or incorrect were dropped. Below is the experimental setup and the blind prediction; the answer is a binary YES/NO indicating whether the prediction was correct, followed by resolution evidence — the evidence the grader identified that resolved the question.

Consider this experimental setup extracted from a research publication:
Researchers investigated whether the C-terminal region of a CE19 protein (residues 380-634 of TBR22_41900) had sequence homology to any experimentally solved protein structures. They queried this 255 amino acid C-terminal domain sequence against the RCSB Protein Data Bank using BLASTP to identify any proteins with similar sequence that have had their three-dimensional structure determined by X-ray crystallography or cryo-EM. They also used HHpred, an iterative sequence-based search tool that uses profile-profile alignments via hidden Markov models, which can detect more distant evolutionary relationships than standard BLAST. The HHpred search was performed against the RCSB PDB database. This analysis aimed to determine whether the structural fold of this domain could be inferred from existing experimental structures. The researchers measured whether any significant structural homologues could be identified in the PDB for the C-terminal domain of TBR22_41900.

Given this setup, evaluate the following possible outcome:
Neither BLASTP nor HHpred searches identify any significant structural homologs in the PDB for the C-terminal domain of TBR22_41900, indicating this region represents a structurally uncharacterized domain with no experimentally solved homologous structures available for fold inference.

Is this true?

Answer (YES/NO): NO